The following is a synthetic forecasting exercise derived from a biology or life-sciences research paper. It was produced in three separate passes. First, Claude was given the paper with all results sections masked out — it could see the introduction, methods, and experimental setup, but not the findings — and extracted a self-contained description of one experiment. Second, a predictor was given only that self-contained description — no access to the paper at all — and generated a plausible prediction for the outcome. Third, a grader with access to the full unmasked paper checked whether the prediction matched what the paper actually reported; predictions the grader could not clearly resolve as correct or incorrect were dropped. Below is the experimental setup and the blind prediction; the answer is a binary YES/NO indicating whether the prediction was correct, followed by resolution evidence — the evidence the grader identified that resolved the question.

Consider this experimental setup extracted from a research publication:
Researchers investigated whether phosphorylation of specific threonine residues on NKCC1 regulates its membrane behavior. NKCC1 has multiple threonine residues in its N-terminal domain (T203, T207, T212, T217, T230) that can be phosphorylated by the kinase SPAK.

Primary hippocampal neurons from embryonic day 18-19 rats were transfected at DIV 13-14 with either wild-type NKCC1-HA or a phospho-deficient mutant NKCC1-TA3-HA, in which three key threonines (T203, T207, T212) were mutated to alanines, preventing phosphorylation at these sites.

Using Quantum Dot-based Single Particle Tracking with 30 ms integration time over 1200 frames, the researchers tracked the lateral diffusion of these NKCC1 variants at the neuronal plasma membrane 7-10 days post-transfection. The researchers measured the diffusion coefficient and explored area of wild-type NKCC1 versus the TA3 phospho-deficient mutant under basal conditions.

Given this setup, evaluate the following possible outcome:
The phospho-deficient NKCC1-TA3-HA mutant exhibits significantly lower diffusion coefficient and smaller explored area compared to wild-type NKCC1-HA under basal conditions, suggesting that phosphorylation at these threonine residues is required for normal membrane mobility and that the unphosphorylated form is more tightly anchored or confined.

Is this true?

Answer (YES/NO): YES